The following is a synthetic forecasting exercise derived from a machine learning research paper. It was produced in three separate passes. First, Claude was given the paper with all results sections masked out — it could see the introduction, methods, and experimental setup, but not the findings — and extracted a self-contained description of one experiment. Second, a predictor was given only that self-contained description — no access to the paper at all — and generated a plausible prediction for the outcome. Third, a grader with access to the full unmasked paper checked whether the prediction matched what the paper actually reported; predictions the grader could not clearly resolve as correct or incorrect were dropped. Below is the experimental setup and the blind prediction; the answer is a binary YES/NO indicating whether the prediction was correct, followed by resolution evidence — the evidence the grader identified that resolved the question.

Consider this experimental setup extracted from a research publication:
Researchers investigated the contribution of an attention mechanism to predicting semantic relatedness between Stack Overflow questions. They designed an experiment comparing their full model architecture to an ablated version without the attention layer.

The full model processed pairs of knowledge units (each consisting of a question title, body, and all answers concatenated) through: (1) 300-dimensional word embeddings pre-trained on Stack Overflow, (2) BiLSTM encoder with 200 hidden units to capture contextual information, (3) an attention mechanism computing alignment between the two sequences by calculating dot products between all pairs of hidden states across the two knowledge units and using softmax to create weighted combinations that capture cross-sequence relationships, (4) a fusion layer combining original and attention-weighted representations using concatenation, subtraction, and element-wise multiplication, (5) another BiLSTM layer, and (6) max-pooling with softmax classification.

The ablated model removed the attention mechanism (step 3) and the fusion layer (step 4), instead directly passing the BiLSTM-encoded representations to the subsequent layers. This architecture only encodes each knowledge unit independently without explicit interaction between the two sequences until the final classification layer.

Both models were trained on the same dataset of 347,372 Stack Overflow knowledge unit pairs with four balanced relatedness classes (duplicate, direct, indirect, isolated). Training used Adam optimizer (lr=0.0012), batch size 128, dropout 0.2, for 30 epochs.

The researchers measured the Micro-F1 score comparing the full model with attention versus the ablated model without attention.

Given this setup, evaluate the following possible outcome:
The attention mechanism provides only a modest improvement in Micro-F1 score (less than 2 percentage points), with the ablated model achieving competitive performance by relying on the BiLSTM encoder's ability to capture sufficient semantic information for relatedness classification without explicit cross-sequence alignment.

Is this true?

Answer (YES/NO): NO